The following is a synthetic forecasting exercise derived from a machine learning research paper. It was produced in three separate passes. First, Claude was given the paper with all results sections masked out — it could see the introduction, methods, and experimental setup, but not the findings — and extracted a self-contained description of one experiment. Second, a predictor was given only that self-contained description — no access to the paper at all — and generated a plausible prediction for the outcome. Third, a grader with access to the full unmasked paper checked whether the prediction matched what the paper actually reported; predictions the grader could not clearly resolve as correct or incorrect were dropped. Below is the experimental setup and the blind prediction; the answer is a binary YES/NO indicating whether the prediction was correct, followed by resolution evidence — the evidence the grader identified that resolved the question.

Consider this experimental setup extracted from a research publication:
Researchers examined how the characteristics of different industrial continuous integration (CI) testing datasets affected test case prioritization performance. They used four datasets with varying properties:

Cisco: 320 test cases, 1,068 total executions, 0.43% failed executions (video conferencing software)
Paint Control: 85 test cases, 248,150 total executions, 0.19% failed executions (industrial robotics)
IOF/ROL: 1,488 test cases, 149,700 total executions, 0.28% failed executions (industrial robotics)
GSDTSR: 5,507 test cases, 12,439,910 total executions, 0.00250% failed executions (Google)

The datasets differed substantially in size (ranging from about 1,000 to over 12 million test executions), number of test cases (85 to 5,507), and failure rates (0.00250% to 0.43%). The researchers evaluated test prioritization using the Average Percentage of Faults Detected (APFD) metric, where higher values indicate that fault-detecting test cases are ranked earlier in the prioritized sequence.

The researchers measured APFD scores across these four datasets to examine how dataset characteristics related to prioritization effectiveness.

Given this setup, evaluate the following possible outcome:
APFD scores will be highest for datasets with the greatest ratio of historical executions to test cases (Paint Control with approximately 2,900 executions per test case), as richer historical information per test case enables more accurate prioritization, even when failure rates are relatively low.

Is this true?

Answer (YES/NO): NO